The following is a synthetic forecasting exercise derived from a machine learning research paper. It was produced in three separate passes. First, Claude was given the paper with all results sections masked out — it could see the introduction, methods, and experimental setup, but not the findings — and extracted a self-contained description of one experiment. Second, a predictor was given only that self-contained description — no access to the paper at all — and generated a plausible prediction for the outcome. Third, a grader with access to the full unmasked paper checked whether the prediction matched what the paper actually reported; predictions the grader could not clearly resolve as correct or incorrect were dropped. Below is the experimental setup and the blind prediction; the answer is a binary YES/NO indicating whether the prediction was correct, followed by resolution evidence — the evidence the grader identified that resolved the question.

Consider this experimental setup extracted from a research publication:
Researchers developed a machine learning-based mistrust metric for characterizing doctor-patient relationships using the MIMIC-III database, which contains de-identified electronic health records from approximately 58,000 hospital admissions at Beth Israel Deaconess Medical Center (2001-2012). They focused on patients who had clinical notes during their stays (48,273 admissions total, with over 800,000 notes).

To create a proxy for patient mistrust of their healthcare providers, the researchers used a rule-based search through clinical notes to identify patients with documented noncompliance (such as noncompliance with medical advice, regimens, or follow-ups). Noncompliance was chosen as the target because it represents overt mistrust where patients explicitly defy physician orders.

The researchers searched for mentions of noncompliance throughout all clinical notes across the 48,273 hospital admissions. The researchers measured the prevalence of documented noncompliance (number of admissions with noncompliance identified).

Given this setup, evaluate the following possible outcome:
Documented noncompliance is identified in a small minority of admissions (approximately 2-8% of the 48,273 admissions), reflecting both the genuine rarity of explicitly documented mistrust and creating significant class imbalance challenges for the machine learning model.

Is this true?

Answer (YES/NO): NO